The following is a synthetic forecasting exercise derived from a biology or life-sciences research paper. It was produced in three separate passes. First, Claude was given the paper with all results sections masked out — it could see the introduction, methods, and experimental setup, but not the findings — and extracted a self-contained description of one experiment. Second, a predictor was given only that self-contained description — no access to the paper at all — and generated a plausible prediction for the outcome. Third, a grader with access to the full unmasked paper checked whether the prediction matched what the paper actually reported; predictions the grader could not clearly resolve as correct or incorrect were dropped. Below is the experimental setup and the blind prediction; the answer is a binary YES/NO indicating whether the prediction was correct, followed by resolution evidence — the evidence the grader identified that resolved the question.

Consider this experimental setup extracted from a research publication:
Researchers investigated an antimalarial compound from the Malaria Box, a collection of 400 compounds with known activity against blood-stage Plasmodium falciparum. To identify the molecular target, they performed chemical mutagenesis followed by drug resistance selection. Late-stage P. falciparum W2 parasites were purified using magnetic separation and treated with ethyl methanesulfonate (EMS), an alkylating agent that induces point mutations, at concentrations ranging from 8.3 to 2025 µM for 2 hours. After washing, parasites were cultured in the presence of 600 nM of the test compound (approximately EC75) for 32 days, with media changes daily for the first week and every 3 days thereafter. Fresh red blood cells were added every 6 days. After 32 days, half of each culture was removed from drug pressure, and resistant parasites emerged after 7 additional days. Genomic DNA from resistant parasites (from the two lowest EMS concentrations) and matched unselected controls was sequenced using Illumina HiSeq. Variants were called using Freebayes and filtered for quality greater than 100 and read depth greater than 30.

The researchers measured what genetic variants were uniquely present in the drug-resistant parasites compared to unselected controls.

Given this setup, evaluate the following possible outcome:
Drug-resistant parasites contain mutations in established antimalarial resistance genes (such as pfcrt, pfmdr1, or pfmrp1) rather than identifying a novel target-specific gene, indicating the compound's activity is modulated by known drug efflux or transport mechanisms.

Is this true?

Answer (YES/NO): NO